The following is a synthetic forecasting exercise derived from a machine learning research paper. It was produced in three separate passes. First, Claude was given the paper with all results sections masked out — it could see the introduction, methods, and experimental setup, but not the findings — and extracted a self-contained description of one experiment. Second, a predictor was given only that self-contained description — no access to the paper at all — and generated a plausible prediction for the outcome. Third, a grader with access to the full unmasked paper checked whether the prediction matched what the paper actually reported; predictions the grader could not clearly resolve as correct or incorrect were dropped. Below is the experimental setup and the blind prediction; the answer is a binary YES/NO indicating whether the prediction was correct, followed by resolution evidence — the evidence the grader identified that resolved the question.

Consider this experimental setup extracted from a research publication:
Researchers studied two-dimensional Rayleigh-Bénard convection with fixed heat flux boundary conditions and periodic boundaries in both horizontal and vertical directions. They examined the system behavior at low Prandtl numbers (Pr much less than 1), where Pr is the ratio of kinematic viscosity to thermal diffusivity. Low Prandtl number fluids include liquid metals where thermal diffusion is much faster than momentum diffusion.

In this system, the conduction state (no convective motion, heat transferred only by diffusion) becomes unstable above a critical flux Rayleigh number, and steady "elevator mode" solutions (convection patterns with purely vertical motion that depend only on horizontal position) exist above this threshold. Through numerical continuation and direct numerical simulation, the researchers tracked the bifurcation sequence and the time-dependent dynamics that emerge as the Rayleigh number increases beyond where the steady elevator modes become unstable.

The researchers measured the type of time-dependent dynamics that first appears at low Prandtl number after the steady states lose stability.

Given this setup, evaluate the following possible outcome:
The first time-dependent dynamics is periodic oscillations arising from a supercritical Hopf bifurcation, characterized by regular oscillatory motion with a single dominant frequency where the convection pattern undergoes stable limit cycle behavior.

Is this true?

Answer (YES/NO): NO